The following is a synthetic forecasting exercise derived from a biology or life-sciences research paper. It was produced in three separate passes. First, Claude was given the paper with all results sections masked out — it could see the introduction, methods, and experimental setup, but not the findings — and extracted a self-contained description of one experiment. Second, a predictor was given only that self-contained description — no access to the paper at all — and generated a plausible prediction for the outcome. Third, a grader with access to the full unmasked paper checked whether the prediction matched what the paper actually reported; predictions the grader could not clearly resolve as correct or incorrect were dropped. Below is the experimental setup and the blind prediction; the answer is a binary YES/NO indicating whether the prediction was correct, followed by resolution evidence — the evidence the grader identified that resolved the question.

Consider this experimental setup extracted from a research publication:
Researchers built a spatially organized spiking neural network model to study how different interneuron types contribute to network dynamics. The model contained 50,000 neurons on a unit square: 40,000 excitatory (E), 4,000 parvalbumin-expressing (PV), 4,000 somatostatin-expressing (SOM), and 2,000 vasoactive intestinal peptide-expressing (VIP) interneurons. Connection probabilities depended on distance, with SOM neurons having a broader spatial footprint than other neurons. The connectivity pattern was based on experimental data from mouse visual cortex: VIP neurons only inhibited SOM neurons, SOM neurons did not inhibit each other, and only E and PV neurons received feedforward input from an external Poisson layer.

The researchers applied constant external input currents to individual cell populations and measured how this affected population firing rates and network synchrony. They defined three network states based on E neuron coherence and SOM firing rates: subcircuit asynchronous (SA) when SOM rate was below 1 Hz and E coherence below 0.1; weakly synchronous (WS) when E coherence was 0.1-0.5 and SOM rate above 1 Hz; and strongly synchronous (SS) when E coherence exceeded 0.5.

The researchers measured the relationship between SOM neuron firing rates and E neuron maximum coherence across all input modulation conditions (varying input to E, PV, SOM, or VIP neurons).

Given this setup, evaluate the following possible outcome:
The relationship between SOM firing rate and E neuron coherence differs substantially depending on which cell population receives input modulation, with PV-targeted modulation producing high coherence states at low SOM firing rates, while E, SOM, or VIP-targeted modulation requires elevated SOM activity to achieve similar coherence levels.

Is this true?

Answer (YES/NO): NO